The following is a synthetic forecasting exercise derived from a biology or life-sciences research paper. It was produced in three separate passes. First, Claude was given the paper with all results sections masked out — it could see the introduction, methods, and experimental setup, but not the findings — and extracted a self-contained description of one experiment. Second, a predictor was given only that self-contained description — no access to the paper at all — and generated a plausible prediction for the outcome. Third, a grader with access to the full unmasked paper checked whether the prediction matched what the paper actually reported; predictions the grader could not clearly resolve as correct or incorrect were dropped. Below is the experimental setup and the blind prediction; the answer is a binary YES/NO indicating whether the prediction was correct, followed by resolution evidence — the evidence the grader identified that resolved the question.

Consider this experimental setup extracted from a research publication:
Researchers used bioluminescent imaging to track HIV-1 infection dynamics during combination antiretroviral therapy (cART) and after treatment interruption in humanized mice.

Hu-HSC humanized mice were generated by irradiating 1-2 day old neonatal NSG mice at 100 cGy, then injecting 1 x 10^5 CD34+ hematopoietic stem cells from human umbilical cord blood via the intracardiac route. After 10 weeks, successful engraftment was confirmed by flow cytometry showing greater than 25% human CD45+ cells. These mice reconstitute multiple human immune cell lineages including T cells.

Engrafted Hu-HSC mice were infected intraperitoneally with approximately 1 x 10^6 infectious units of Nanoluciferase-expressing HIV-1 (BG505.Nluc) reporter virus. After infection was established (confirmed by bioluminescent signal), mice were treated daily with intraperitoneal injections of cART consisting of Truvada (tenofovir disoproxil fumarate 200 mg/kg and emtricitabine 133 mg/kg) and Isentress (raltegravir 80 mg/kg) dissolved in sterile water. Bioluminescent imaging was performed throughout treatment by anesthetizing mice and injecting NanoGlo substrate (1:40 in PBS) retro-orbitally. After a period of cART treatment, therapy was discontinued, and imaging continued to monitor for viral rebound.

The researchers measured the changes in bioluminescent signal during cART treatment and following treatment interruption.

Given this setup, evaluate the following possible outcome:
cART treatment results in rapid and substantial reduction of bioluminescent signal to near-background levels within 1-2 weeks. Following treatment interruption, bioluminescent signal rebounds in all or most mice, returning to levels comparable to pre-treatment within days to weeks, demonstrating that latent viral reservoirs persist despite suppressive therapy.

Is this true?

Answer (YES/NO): NO